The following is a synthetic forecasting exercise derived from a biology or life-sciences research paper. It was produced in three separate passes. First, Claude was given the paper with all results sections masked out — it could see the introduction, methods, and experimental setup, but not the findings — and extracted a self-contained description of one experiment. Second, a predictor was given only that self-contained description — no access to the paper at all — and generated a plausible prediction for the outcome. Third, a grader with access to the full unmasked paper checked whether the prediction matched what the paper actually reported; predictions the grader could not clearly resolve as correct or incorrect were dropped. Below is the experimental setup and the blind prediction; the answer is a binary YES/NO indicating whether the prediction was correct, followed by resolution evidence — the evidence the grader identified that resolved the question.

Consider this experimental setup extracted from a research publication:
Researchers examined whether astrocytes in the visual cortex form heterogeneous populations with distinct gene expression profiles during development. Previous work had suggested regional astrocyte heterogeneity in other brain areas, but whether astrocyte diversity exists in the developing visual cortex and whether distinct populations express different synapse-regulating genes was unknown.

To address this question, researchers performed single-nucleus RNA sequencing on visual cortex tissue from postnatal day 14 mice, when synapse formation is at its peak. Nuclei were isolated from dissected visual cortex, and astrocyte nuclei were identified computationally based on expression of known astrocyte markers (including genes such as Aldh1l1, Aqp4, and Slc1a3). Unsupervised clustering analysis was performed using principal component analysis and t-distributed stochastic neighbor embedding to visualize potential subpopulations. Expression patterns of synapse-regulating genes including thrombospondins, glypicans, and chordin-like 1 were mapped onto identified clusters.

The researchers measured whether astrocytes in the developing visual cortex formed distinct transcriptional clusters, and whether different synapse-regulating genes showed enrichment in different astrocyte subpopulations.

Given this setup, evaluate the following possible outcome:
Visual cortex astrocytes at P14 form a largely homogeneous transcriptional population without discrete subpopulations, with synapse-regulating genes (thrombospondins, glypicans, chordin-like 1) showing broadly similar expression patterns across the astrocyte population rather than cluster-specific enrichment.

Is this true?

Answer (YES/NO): NO